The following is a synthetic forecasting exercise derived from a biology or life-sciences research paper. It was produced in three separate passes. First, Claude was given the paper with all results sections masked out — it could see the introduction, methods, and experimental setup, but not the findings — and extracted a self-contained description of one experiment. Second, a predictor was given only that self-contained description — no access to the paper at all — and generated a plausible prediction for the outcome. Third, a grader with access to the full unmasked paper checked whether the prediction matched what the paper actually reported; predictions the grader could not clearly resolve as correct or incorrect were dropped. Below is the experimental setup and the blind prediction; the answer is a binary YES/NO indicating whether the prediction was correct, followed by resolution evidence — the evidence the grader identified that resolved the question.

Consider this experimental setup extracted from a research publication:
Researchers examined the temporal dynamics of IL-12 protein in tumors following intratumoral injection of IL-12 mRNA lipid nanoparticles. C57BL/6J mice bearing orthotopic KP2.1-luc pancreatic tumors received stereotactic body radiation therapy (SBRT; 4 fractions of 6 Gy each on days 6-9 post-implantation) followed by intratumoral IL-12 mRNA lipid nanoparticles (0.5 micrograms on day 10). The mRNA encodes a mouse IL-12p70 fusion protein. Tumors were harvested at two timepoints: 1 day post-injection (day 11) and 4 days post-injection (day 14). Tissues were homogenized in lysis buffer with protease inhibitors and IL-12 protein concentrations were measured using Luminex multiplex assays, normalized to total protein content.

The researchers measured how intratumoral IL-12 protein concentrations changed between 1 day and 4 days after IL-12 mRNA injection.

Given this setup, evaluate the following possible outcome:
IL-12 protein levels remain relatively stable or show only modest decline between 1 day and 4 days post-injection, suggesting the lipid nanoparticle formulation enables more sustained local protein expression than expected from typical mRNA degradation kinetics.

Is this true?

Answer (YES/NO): NO